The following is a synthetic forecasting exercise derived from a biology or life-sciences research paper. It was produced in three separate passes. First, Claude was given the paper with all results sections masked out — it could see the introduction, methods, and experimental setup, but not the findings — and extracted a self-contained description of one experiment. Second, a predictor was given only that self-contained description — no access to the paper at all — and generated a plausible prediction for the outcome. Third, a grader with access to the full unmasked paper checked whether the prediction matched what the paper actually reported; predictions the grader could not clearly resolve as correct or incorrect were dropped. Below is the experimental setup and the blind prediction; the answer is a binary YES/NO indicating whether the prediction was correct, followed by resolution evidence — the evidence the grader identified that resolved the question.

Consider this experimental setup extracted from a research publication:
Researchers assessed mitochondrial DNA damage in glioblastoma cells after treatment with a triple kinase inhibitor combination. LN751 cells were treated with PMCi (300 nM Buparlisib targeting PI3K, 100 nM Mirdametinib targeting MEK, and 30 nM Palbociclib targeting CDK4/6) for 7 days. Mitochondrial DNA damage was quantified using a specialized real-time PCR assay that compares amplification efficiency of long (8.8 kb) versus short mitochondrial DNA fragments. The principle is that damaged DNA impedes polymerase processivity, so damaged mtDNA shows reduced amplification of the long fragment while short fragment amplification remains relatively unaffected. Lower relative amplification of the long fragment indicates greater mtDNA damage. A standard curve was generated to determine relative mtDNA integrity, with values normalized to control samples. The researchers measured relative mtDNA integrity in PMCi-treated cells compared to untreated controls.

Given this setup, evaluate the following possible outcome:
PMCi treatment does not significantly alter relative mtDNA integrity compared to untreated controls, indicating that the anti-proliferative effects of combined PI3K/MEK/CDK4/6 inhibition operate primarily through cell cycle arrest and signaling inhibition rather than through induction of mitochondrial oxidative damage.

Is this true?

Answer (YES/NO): NO